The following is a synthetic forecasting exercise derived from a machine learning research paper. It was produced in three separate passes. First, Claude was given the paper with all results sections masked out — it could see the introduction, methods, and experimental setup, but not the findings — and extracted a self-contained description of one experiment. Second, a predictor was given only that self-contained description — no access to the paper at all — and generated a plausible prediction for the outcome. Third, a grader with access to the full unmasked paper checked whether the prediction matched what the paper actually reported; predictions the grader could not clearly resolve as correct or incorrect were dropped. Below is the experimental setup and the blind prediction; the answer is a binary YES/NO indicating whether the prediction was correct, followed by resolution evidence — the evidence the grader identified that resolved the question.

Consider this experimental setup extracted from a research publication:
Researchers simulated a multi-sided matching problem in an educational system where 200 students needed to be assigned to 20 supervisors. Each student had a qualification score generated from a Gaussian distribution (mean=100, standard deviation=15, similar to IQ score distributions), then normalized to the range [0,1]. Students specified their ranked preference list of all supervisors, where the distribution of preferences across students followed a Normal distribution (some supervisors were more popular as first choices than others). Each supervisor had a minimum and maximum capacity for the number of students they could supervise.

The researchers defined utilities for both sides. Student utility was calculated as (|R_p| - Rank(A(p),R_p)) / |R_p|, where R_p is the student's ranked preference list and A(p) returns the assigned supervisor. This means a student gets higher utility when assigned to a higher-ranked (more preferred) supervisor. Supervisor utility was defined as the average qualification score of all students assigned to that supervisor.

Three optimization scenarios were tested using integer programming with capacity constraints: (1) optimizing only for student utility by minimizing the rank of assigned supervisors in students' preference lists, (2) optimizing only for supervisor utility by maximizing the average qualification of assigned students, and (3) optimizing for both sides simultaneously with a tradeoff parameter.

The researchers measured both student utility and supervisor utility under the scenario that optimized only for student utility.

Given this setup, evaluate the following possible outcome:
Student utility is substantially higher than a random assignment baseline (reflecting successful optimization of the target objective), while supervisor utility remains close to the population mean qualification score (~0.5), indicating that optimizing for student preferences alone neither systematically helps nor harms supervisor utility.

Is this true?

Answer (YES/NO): NO